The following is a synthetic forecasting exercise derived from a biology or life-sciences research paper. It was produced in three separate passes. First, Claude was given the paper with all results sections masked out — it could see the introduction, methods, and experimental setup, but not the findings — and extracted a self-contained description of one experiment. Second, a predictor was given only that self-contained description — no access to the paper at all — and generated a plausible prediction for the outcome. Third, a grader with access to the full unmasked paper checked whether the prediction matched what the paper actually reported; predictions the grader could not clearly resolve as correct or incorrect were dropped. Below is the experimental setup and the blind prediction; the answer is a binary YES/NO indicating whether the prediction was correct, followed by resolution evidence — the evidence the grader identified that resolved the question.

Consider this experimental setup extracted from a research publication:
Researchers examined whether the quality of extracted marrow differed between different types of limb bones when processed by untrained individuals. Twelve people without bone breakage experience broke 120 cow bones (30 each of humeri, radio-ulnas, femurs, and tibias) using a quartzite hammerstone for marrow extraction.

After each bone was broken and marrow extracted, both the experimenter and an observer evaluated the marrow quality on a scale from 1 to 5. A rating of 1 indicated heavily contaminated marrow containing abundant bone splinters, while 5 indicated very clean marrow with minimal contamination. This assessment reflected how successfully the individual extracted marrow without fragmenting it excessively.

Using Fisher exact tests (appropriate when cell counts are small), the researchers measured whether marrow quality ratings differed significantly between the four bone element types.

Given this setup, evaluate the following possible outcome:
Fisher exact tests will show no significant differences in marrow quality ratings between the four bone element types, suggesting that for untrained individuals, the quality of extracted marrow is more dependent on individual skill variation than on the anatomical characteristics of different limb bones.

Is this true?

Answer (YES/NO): NO